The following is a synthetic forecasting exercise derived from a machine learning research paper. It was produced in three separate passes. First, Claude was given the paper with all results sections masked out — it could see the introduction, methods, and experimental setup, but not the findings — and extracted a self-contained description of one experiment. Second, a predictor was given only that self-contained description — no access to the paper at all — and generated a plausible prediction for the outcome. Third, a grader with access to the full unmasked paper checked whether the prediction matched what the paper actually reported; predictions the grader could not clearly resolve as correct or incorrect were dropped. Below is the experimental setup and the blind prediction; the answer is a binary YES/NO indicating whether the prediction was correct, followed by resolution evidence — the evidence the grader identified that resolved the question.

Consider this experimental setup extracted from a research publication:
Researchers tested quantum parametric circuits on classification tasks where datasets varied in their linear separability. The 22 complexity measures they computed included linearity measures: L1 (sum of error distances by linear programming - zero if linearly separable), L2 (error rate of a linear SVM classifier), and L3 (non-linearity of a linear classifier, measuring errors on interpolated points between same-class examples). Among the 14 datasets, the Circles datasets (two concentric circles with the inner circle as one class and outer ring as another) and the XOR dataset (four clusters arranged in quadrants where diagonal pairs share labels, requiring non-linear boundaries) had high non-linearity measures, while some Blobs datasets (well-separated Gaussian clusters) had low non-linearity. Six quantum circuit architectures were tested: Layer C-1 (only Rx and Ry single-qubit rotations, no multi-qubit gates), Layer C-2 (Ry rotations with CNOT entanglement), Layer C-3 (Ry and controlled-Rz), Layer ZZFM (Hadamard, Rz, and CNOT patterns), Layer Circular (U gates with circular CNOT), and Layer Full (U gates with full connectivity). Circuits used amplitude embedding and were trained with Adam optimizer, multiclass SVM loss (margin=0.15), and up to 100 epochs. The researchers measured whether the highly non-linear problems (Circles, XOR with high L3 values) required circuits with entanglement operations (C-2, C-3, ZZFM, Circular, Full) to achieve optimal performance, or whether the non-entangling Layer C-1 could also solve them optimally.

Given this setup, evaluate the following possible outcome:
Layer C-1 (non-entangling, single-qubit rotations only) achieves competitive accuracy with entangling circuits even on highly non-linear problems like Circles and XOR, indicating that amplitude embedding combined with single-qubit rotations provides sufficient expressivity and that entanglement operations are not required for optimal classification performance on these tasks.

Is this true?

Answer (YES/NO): YES